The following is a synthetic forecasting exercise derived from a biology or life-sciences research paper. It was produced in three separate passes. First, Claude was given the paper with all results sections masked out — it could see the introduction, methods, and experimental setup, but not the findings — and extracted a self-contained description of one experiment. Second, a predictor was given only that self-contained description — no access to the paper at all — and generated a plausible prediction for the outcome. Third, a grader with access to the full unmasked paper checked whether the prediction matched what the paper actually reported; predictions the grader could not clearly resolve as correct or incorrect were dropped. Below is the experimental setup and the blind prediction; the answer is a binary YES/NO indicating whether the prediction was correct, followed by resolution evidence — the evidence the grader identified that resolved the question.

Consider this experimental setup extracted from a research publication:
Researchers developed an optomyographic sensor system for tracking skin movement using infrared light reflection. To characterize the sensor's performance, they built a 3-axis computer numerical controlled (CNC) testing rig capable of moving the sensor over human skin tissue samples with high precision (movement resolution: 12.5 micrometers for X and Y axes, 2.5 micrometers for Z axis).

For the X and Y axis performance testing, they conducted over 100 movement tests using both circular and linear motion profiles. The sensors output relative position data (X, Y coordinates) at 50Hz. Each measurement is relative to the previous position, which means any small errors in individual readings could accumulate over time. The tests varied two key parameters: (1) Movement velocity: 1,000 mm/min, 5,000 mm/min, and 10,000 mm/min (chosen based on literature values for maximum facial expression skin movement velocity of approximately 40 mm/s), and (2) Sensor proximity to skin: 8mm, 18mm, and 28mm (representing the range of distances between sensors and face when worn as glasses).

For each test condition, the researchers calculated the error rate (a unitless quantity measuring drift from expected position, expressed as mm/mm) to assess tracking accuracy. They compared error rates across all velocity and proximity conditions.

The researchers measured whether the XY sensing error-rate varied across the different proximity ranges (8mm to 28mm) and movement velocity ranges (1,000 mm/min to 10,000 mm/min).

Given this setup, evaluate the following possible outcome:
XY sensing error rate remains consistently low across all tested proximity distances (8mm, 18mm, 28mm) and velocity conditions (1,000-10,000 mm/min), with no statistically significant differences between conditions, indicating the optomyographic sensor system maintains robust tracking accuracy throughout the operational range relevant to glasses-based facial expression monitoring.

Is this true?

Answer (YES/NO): YES